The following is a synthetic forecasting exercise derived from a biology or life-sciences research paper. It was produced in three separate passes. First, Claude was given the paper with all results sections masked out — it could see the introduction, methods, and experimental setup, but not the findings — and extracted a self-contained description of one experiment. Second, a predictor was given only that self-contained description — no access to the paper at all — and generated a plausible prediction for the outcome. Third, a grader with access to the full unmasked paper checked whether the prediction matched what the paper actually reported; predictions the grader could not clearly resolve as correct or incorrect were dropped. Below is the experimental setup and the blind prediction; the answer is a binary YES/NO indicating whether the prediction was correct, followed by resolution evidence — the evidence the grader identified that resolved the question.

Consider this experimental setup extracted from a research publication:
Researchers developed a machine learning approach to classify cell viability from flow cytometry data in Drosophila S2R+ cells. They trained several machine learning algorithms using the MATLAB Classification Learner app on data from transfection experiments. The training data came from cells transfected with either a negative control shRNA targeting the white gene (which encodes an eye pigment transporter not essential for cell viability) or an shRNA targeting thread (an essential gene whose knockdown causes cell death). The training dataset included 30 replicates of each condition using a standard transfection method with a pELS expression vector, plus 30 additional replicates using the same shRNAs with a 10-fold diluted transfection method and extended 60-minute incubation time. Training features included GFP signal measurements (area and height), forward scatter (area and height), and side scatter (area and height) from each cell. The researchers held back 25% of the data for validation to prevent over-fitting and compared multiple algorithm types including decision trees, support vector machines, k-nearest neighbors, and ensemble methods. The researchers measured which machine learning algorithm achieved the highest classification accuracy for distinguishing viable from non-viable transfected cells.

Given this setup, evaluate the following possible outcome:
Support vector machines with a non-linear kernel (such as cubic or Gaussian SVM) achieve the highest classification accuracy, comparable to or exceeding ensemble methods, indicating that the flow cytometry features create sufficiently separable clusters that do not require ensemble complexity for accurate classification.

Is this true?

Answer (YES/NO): NO